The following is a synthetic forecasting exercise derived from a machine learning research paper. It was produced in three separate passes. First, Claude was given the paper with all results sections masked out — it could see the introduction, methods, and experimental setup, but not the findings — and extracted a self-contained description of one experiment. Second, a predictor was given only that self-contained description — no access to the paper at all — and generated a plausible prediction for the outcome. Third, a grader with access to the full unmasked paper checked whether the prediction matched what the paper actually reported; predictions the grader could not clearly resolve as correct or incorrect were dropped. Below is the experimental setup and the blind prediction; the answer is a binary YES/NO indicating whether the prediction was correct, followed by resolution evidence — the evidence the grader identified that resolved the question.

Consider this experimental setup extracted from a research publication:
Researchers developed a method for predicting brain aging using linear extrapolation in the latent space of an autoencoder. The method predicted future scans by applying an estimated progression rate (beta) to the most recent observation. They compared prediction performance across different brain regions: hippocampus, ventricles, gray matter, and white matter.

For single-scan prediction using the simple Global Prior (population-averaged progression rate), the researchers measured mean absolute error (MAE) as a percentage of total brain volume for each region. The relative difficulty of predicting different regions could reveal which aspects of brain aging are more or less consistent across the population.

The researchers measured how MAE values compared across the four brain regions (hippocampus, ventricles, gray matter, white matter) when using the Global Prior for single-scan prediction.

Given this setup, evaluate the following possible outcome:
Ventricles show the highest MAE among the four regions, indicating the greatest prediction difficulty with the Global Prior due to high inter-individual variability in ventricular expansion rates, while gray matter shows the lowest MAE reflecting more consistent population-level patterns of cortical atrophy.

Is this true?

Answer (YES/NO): NO